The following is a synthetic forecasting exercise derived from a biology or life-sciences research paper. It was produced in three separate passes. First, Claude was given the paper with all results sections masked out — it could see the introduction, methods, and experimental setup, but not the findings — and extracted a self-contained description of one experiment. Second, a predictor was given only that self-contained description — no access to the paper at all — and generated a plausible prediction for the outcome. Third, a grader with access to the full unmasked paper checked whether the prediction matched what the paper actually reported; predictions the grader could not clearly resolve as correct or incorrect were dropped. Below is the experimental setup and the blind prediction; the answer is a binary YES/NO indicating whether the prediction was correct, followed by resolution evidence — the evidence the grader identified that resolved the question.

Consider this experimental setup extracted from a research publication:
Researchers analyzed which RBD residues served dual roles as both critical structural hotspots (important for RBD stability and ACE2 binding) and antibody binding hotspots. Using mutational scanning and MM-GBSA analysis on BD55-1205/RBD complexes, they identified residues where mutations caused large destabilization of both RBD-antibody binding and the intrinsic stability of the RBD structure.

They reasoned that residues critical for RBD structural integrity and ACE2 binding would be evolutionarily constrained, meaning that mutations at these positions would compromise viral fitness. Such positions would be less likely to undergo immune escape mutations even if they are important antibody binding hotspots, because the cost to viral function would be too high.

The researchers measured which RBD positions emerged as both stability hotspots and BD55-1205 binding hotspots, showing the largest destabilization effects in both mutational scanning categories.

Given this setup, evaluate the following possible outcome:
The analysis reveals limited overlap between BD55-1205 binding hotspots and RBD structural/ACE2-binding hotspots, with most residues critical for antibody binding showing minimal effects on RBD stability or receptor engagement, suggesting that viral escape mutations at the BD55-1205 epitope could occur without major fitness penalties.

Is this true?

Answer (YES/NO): NO